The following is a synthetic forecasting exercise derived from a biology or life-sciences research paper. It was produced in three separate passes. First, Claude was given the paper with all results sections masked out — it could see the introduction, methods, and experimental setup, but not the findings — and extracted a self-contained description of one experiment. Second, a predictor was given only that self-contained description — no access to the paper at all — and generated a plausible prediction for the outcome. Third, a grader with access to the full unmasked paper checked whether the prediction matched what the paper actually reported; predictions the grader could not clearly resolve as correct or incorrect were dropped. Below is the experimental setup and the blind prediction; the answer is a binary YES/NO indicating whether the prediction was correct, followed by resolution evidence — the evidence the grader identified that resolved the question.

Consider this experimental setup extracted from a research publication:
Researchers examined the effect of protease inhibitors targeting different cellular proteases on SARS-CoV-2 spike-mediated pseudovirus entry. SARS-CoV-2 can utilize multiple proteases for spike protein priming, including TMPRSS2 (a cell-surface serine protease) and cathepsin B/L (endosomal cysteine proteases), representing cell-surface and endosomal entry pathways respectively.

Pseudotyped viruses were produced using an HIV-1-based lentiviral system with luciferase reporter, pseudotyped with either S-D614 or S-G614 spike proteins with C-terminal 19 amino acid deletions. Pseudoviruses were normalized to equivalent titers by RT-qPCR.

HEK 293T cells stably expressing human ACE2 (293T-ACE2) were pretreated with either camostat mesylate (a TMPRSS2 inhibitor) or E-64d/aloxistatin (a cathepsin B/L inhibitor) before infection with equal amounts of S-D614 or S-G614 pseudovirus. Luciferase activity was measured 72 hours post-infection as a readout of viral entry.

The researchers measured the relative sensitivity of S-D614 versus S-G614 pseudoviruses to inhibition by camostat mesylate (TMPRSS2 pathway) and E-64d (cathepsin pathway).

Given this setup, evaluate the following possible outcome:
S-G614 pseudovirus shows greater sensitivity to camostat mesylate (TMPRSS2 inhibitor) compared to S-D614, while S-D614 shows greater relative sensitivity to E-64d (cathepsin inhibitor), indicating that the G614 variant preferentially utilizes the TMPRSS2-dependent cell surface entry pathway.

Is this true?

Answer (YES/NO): NO